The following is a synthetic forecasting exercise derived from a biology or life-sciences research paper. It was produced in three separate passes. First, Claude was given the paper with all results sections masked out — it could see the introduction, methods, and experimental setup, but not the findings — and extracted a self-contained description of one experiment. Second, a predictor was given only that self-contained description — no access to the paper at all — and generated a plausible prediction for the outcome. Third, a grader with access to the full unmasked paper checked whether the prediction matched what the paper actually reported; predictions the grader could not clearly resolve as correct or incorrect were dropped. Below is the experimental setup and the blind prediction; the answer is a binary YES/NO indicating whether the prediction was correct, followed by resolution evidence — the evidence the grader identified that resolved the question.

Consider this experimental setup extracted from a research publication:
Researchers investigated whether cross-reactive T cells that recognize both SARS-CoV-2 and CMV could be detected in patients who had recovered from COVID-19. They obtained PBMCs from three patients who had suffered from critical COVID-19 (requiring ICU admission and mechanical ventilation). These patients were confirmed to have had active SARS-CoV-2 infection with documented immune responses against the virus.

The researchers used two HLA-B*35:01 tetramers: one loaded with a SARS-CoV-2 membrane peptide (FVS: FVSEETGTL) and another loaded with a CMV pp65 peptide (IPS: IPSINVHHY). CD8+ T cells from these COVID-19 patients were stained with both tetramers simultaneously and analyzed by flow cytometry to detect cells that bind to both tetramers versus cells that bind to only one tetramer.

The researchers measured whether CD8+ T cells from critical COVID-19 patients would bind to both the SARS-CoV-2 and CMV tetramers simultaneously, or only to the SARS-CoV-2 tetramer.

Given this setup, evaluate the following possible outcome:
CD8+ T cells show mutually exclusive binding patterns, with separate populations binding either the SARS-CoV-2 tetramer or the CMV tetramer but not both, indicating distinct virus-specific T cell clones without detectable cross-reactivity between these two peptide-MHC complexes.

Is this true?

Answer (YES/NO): NO